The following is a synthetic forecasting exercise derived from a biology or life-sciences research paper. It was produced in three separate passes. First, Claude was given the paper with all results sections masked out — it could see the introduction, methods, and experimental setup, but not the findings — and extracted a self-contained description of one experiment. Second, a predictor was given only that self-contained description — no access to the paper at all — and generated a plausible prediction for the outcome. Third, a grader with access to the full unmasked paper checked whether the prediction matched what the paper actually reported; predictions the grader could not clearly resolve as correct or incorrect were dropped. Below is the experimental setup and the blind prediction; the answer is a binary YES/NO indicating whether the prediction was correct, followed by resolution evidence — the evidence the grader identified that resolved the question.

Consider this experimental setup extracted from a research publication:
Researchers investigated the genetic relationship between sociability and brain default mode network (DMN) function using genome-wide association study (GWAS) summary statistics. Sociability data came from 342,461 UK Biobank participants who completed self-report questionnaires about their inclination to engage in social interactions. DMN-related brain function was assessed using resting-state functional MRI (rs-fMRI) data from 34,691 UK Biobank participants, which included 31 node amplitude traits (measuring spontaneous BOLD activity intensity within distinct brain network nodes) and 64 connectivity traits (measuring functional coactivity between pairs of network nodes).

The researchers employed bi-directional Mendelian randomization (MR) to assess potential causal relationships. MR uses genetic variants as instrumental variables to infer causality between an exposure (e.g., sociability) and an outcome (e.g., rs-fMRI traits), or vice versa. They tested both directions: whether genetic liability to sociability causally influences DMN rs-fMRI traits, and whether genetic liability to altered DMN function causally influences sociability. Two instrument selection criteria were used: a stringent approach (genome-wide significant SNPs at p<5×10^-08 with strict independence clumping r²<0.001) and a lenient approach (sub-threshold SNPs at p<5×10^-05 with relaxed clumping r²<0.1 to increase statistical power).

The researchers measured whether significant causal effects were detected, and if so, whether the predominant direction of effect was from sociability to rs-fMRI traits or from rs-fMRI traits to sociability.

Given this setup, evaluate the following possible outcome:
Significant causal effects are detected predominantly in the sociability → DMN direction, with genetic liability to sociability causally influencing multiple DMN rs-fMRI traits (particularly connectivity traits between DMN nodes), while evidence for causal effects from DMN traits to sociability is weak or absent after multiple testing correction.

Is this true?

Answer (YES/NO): YES